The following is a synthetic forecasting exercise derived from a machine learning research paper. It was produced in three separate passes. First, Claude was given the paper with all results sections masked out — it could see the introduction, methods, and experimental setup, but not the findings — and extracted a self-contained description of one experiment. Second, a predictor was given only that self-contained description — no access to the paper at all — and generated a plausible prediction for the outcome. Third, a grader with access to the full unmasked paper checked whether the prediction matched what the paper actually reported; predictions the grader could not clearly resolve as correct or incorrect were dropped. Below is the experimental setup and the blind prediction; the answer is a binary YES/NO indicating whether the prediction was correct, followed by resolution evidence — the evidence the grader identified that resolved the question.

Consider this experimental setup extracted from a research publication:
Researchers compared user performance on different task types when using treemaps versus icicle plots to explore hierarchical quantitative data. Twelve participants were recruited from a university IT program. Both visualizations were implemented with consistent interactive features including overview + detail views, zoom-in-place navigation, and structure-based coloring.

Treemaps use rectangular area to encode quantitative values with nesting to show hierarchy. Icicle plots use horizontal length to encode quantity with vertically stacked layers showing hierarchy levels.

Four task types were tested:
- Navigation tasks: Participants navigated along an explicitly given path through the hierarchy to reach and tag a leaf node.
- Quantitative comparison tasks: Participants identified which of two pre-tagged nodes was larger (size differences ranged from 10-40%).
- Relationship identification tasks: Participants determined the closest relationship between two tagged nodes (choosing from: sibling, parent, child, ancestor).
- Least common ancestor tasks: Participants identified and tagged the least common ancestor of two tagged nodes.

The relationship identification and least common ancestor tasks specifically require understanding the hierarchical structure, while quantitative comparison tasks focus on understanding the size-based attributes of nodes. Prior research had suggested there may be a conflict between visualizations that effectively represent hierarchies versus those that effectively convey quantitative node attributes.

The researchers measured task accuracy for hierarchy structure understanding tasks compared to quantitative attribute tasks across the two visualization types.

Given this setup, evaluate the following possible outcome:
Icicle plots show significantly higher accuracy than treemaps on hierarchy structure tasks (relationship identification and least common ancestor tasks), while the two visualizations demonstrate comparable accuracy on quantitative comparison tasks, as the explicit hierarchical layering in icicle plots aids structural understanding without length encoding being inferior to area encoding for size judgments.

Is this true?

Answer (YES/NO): NO